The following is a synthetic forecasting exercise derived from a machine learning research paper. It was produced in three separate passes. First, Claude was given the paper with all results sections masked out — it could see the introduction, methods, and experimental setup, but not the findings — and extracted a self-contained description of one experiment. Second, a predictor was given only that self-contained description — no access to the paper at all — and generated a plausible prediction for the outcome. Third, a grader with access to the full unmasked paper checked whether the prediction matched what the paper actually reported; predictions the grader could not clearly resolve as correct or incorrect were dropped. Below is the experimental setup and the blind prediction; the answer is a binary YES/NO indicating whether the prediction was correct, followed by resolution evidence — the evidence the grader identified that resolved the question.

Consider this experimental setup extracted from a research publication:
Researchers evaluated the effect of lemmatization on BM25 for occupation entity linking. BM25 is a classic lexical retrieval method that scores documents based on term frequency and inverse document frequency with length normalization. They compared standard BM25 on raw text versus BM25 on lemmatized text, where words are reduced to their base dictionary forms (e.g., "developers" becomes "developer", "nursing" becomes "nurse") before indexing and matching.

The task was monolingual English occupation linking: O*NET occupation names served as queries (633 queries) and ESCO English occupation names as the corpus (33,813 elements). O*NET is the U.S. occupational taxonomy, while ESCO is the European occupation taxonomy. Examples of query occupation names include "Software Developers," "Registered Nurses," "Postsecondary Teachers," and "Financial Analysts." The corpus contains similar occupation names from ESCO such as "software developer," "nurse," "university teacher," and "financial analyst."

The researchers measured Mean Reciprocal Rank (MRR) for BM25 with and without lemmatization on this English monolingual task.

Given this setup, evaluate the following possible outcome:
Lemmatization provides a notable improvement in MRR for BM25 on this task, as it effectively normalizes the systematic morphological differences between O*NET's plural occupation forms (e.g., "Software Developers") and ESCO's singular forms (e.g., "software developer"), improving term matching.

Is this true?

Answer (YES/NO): YES